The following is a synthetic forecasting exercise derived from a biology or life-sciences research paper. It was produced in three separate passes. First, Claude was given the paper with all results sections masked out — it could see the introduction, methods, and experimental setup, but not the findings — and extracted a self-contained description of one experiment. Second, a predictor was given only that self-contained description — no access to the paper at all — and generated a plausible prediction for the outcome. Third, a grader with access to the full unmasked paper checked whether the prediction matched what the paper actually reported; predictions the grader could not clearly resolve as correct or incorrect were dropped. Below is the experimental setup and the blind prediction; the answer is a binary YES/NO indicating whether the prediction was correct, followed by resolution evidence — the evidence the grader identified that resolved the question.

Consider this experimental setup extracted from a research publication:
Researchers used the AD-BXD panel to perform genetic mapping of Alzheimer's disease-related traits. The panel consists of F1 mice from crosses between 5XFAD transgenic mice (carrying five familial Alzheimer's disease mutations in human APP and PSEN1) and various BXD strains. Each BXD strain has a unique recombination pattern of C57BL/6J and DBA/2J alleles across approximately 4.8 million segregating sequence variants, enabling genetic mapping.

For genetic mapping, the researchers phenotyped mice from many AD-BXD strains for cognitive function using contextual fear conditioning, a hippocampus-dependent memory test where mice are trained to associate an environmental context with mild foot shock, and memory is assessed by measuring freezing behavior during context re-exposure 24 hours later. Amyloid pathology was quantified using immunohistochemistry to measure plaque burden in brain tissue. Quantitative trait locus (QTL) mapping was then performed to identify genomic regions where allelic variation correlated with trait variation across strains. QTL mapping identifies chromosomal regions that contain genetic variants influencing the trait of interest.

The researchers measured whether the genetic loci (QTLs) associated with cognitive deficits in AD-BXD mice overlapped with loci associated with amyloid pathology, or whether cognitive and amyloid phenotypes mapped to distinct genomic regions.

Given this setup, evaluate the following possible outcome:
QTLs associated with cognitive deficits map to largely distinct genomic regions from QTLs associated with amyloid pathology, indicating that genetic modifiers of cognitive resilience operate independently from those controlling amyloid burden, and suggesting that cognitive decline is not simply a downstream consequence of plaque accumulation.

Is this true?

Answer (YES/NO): YES